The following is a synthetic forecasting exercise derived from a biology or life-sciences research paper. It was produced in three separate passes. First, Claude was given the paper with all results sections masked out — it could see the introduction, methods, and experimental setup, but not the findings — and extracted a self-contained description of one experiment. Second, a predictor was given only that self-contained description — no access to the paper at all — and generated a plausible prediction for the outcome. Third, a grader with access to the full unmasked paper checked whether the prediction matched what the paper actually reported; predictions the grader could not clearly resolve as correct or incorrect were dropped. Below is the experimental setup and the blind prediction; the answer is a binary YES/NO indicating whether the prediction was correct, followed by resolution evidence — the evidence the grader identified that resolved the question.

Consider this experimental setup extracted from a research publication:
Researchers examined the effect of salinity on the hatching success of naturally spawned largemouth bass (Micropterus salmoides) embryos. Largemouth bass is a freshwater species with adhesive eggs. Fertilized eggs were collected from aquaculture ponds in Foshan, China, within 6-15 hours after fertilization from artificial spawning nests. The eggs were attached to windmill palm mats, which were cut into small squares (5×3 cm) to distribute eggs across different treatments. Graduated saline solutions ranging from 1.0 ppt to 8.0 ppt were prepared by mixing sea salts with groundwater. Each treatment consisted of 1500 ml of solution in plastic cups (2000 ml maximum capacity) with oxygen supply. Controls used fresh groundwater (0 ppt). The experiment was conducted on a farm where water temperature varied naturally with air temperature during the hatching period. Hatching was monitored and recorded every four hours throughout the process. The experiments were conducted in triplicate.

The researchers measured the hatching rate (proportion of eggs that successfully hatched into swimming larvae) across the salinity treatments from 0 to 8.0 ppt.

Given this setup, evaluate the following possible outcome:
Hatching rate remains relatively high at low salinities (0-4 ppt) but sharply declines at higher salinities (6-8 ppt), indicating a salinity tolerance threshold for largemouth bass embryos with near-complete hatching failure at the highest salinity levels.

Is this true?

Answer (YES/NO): NO